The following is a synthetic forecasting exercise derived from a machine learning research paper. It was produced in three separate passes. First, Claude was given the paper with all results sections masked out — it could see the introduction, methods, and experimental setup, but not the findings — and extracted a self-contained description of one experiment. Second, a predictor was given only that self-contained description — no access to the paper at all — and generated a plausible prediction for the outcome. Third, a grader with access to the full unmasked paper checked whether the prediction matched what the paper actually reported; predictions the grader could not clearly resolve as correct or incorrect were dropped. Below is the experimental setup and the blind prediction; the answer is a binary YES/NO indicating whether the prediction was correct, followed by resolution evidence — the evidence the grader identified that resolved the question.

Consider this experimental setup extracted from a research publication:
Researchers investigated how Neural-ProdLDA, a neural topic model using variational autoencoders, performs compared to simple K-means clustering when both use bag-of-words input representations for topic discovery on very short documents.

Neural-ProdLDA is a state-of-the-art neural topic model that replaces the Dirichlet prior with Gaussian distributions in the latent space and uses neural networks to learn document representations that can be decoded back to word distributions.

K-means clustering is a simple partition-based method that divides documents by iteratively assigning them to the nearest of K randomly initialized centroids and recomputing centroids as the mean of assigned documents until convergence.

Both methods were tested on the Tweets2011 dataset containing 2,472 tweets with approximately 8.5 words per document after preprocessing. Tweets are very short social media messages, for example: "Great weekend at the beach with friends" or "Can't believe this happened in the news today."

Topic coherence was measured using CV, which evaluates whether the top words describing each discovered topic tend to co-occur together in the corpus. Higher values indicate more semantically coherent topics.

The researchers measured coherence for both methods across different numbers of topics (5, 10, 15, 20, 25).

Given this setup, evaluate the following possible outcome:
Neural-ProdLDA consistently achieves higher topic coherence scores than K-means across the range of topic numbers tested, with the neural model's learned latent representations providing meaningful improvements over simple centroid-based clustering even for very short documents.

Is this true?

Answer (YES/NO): NO